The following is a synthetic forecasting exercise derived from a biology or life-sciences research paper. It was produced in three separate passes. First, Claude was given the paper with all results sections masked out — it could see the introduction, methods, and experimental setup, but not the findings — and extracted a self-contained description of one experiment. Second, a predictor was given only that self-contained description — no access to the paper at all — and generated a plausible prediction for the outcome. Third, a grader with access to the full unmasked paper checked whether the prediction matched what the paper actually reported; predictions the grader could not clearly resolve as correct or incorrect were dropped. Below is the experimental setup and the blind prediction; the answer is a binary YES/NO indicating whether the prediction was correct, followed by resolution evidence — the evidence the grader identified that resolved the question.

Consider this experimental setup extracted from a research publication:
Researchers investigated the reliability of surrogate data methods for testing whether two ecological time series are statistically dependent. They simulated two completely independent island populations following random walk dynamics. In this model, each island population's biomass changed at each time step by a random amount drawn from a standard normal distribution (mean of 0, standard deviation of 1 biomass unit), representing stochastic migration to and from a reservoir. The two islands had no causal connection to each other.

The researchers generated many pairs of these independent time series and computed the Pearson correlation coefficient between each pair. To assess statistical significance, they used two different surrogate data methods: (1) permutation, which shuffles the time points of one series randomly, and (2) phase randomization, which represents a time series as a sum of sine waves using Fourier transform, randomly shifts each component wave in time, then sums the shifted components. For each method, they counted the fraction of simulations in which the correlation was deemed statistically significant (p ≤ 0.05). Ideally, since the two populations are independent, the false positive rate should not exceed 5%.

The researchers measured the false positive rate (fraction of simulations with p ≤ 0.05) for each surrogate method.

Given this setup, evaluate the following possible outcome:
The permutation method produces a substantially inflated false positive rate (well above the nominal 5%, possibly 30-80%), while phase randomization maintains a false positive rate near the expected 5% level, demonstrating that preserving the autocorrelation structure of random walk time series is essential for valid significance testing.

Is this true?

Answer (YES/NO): NO